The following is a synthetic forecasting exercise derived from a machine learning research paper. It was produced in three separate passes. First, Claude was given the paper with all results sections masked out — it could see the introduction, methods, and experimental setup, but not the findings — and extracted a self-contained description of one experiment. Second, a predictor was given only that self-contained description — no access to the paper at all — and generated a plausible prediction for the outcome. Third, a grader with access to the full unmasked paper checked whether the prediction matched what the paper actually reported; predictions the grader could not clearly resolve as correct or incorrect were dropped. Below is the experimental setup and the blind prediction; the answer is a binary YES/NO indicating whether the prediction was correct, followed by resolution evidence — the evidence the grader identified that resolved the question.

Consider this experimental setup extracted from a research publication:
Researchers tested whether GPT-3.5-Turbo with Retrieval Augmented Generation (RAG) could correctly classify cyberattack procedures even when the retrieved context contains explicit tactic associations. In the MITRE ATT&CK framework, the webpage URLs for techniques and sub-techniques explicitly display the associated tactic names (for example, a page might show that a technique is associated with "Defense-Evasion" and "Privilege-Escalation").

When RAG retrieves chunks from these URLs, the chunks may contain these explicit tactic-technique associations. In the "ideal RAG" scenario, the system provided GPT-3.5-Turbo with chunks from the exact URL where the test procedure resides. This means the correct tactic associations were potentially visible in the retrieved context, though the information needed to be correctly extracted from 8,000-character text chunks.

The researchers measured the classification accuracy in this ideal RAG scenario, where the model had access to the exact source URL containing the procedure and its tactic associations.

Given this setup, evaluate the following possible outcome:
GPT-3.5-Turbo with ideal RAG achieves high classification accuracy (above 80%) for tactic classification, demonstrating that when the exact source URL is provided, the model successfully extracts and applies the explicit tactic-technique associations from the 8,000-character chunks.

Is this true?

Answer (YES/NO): YES